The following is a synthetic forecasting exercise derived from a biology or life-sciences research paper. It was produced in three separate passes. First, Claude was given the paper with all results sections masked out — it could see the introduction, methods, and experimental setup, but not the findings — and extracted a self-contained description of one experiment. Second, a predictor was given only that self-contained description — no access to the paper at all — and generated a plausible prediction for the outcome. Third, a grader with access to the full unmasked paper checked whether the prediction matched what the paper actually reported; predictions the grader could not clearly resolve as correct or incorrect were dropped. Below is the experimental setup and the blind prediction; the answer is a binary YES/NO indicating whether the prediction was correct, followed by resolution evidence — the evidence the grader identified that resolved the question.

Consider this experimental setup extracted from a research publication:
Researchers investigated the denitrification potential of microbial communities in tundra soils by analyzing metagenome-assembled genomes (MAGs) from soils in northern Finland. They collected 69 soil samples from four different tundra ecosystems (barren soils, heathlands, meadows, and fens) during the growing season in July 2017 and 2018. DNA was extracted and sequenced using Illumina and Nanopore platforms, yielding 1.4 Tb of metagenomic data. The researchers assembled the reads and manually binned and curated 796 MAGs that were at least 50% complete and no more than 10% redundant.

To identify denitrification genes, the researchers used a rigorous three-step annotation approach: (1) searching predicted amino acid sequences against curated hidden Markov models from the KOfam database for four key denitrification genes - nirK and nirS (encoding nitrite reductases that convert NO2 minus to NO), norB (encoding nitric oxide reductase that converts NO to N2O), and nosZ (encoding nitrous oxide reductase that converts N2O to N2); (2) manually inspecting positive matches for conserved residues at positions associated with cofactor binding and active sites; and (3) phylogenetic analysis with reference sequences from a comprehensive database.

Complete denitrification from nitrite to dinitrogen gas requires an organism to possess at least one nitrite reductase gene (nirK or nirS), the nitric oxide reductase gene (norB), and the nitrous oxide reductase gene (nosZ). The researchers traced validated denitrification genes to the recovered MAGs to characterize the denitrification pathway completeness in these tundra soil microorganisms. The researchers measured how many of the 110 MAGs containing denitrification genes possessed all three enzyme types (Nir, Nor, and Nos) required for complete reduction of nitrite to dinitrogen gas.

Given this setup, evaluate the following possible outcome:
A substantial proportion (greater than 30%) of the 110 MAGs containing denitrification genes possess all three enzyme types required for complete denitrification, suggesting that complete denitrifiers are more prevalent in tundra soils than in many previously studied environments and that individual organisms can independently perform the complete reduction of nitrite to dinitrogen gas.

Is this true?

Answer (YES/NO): NO